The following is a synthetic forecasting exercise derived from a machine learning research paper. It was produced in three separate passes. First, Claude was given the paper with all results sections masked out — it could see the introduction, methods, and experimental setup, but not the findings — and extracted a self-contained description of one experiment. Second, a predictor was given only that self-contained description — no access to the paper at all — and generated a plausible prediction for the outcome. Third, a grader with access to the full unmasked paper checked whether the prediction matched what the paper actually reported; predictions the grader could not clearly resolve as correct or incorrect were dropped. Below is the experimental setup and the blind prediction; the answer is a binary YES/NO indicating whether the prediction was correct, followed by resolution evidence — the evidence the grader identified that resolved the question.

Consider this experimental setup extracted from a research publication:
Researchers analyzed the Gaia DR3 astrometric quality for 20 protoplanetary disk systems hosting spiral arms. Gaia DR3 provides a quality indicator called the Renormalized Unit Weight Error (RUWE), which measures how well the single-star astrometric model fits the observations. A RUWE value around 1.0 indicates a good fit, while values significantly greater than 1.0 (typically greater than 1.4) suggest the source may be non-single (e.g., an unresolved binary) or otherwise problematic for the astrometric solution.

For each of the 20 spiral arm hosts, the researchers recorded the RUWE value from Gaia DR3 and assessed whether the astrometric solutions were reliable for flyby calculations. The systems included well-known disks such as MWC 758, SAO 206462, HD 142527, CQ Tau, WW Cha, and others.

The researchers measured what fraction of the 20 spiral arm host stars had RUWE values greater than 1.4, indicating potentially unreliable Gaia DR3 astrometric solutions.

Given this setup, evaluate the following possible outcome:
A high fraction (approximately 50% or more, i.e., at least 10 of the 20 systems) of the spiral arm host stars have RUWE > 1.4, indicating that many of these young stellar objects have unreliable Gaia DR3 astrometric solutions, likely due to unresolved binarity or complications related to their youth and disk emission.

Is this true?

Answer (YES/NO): NO